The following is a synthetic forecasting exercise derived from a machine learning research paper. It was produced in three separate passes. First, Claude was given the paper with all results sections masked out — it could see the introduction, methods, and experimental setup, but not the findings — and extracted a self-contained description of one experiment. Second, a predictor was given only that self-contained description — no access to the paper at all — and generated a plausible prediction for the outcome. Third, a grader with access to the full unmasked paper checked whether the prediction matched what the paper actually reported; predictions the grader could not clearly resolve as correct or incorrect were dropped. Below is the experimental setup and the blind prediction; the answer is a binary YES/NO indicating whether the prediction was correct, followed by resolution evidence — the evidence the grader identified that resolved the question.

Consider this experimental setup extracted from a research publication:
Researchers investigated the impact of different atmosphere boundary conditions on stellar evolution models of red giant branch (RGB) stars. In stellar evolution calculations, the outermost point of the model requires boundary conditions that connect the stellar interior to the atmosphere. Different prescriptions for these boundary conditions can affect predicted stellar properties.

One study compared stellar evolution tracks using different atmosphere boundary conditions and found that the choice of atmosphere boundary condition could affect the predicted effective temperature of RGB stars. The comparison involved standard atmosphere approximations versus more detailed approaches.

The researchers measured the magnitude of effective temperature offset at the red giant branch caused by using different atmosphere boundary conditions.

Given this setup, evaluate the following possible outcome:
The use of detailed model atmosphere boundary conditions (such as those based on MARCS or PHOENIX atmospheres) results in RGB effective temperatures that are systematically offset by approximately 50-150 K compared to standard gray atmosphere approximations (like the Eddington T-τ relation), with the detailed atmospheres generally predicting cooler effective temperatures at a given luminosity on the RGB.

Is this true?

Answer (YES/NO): NO